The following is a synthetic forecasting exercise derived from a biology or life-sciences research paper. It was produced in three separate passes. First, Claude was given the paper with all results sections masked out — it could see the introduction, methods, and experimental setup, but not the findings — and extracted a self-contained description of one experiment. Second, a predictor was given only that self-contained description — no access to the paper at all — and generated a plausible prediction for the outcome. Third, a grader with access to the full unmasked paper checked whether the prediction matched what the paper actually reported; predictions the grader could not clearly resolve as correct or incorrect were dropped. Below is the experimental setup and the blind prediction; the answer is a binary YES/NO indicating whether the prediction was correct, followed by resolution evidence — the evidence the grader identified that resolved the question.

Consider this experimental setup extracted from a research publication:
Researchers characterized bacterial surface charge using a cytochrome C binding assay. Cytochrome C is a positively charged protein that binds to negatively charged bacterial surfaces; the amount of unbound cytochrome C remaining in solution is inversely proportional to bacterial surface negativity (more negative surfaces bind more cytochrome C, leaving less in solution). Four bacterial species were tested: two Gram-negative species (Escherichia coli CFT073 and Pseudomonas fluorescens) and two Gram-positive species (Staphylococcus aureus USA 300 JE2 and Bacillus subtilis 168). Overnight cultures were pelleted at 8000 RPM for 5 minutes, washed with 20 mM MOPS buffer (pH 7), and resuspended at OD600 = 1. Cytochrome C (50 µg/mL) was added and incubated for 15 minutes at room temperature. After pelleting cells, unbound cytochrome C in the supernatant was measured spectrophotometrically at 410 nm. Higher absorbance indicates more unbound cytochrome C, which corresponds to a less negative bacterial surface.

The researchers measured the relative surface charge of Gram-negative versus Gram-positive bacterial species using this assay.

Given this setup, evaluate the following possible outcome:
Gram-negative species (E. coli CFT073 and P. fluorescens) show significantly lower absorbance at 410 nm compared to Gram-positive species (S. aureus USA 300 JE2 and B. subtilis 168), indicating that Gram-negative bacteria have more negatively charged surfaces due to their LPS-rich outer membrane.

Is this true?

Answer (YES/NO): NO